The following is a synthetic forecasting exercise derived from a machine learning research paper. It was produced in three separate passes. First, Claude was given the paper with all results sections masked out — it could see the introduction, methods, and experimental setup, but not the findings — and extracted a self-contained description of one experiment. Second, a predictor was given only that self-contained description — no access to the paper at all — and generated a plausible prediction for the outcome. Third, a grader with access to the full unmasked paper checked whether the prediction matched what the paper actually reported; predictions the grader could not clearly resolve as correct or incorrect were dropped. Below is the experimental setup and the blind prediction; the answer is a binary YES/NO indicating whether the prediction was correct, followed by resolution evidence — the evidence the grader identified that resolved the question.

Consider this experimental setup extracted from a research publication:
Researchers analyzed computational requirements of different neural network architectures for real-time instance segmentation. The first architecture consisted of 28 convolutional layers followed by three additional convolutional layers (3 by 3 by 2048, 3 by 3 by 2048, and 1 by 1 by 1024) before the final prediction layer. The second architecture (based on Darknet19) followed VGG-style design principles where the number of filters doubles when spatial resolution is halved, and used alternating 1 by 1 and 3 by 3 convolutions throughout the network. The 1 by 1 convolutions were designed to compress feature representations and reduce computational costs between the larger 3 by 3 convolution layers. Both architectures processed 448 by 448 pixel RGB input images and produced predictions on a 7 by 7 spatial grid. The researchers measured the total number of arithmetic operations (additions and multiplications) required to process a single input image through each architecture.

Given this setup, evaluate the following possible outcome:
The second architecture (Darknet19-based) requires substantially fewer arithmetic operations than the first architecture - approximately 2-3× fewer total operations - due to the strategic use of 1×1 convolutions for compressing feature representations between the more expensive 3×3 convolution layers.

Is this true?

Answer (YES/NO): NO